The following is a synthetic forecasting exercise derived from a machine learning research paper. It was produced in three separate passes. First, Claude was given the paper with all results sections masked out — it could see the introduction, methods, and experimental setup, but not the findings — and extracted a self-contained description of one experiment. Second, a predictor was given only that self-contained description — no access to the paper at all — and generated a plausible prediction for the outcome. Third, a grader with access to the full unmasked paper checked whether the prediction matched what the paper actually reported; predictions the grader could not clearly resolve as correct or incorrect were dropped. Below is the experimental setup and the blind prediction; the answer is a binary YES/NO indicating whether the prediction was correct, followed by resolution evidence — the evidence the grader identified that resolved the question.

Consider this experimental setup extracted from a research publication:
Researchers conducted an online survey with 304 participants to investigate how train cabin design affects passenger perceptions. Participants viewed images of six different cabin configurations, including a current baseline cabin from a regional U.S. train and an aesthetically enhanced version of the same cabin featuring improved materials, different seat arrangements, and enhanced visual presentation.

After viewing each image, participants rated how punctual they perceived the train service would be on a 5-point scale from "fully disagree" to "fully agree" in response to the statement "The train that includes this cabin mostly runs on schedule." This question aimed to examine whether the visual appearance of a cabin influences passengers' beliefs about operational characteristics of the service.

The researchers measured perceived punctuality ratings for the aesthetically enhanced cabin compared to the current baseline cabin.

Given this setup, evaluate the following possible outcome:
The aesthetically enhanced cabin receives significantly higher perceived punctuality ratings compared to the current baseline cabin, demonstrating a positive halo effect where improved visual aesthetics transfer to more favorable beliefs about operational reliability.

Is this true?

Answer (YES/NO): YES